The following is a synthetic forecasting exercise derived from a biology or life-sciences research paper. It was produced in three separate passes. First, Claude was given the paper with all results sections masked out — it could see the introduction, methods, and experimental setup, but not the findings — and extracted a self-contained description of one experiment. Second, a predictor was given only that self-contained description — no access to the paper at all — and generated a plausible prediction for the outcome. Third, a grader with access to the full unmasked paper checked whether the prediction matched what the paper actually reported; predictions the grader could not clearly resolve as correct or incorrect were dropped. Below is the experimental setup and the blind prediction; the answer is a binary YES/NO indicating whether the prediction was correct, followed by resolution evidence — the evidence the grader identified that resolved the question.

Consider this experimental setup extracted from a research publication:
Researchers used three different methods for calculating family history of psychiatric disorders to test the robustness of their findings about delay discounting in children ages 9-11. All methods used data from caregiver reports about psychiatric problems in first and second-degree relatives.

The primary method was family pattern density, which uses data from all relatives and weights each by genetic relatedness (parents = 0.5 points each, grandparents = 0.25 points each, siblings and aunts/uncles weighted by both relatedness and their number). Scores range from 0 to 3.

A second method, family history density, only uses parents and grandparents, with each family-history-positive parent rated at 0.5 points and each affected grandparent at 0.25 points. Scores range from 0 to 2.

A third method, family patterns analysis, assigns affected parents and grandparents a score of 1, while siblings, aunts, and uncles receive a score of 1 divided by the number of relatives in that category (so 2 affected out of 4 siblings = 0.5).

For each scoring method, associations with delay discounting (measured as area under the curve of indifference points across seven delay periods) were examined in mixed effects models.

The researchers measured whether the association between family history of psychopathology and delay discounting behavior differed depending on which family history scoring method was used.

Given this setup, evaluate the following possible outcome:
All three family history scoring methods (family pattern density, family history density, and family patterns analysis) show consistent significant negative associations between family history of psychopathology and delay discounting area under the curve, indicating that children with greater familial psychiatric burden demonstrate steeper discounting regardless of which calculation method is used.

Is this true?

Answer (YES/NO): NO